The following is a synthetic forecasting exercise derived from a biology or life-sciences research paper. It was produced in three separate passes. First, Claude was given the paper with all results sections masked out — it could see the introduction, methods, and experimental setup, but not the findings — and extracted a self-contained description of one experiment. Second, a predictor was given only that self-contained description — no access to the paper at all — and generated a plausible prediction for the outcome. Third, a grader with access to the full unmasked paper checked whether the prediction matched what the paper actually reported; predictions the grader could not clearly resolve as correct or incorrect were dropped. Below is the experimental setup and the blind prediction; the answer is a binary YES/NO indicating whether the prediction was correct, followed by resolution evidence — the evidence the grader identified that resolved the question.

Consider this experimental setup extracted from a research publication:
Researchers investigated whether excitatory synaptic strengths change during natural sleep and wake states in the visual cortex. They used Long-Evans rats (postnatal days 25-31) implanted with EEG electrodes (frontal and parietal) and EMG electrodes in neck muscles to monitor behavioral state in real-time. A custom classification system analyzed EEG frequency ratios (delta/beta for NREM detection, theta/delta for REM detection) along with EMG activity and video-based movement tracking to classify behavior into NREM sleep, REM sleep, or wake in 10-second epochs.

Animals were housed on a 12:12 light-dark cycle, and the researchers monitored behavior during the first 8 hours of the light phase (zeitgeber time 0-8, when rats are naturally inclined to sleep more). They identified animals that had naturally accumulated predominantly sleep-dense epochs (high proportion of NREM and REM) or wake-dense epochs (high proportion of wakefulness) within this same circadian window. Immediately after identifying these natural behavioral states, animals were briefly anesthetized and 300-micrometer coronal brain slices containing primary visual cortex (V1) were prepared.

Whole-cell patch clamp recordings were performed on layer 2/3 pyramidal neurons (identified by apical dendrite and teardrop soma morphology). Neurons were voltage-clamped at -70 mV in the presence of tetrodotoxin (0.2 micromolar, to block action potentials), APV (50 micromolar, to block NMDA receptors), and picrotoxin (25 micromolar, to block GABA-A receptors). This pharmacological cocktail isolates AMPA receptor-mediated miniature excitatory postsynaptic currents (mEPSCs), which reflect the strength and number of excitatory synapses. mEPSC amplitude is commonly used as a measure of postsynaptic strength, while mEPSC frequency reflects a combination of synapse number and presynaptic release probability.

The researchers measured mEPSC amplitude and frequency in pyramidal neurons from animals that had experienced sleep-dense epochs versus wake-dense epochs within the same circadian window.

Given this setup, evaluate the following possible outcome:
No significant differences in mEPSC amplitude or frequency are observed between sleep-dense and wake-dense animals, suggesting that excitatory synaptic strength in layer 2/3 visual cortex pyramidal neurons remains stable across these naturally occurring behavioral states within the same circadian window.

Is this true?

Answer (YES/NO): YES